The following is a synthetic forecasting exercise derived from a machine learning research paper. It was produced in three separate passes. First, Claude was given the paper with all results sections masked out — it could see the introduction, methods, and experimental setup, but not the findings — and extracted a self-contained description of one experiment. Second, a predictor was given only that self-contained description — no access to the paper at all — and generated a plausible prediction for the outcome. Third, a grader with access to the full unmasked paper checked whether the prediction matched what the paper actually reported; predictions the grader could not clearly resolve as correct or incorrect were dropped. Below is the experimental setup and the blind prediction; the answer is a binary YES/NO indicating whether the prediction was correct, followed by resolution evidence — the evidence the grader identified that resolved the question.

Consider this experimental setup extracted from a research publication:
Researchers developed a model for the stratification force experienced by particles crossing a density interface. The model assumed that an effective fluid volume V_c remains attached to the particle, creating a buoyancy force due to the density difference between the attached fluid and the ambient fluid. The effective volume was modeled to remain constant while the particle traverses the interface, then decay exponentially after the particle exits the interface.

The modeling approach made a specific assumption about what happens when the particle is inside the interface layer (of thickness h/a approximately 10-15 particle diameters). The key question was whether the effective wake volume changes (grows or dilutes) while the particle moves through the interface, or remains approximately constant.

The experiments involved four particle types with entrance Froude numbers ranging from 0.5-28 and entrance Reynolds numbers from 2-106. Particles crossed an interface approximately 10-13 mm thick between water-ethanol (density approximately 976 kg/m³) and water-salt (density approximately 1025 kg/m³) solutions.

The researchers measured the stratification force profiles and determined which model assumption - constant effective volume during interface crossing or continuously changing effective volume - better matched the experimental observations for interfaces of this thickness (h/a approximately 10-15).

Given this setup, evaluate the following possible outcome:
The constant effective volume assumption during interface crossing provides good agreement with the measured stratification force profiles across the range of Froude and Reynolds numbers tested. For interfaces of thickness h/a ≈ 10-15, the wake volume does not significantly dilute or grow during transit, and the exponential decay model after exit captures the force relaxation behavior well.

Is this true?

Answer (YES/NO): YES